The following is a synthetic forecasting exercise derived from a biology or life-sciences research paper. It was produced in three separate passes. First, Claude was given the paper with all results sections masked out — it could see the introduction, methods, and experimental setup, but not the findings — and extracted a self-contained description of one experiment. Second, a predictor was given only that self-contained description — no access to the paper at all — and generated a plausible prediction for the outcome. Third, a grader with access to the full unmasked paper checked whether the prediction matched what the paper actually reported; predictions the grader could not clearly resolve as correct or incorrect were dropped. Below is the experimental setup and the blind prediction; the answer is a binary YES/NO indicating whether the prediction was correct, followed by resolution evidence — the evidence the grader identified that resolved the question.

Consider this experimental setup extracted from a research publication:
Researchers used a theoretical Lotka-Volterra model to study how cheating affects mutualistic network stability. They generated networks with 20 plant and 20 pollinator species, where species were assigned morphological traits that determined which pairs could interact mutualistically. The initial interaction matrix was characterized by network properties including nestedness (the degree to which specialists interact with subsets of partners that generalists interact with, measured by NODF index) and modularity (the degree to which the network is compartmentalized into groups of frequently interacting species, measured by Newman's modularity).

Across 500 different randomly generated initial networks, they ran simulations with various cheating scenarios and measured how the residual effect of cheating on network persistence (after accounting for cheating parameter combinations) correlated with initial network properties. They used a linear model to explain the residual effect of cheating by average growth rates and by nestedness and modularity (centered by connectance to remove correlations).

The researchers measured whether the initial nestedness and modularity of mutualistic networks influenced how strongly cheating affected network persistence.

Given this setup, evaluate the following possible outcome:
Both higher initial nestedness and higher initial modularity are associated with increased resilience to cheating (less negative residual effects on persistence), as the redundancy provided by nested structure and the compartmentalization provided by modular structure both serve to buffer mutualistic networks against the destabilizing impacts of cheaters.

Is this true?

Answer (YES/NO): YES